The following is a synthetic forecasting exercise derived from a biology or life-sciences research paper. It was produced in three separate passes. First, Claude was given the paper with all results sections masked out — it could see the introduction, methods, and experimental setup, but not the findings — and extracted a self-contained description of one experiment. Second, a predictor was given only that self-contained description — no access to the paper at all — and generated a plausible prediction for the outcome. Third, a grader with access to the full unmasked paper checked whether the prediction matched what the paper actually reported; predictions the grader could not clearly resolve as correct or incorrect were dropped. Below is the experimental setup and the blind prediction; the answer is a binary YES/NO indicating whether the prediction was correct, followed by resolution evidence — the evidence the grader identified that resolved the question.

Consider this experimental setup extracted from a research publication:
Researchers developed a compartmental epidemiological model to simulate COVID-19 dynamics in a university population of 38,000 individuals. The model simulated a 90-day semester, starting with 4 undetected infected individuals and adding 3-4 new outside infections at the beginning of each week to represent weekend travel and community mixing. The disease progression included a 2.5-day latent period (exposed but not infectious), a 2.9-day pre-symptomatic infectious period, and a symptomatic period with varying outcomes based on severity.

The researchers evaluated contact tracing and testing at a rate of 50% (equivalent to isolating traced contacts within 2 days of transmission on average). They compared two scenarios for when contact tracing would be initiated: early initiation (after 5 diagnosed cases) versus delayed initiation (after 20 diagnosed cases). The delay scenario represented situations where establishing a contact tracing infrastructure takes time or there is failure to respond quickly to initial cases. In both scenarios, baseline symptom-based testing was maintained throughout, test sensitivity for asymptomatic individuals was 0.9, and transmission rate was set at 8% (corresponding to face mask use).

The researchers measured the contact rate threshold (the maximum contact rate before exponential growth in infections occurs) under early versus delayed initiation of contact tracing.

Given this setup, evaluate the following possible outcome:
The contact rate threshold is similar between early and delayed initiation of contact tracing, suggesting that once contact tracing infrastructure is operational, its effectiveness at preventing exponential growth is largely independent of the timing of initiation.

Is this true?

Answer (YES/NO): NO